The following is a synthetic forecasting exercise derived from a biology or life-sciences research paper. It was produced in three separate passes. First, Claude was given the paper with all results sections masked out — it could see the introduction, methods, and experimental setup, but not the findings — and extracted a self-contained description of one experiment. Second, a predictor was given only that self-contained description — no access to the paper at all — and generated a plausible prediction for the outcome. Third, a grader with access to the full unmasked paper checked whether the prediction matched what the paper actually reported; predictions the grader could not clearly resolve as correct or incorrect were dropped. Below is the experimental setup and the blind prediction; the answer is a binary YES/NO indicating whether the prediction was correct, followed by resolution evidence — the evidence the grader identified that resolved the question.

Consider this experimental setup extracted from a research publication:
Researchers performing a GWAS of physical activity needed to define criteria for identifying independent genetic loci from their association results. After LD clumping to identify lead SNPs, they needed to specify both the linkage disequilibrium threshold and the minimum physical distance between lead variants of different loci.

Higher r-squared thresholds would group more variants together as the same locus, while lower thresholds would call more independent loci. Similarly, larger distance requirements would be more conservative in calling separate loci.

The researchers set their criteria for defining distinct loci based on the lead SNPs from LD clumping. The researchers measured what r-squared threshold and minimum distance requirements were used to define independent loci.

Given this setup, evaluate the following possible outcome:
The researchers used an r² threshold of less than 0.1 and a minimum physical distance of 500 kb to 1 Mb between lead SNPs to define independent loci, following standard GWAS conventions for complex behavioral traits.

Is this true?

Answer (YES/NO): YES